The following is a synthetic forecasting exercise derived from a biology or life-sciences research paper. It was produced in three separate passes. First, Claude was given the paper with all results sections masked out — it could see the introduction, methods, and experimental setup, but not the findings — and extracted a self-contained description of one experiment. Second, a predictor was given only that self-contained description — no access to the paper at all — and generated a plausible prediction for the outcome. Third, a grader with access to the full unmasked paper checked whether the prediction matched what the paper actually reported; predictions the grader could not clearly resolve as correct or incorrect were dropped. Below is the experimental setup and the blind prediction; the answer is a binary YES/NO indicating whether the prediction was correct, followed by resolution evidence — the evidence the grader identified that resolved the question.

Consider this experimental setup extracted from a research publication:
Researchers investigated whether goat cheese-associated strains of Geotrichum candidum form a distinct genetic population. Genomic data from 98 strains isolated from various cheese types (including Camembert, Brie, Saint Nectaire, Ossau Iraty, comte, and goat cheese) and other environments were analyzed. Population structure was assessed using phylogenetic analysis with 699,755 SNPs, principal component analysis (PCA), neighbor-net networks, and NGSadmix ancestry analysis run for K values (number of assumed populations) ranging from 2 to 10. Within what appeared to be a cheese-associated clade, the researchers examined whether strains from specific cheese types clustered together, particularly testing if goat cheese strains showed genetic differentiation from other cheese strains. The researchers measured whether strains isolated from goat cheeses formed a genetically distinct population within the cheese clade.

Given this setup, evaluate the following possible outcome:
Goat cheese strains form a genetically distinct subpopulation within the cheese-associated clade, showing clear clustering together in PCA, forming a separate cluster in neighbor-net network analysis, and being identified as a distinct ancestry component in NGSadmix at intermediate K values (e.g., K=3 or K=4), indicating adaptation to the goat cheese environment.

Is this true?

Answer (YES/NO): NO